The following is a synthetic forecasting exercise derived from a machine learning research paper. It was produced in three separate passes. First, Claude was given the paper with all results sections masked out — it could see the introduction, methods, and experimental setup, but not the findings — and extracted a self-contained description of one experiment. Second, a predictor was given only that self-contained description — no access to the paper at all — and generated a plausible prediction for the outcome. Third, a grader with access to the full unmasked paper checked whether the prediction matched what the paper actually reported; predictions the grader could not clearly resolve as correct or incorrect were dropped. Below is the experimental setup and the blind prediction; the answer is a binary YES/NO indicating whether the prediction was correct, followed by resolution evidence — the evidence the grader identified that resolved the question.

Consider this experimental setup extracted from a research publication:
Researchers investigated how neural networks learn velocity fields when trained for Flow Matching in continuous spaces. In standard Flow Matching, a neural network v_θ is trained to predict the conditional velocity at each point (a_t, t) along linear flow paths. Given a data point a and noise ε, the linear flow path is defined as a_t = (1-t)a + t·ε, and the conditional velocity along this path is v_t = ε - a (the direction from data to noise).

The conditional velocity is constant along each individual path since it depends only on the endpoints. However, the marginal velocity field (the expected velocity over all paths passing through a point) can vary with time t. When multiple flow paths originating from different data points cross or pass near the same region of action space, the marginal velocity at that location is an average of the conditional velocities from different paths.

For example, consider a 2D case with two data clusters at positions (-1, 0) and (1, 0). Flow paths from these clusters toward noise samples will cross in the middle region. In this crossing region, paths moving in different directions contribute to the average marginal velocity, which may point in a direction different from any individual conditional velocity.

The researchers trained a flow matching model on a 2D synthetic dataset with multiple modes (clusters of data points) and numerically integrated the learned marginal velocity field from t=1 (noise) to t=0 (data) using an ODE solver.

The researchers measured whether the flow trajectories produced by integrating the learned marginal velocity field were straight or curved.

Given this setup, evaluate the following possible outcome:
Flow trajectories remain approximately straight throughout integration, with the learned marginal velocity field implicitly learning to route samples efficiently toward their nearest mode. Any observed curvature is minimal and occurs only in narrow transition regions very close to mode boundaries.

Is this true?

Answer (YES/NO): NO